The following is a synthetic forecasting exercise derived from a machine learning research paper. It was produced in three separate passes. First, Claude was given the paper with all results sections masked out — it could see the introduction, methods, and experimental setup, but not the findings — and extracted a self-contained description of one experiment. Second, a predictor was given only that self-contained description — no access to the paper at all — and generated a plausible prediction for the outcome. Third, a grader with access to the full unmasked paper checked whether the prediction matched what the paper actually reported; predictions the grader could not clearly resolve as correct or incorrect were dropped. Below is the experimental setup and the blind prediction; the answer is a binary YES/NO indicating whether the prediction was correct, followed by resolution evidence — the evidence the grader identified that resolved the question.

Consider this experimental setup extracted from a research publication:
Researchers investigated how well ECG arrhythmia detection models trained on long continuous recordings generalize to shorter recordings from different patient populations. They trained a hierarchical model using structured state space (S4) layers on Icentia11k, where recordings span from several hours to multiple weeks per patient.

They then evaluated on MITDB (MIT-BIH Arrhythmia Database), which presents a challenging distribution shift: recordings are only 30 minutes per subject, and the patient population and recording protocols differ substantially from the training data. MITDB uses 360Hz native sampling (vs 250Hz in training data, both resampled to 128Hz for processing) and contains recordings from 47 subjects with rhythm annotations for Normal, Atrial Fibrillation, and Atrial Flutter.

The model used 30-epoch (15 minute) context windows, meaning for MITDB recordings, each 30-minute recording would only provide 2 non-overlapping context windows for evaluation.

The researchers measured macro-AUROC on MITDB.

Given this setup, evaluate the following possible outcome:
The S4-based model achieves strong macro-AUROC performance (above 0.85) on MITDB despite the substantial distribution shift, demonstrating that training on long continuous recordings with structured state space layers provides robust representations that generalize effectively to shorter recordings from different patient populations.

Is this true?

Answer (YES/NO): YES